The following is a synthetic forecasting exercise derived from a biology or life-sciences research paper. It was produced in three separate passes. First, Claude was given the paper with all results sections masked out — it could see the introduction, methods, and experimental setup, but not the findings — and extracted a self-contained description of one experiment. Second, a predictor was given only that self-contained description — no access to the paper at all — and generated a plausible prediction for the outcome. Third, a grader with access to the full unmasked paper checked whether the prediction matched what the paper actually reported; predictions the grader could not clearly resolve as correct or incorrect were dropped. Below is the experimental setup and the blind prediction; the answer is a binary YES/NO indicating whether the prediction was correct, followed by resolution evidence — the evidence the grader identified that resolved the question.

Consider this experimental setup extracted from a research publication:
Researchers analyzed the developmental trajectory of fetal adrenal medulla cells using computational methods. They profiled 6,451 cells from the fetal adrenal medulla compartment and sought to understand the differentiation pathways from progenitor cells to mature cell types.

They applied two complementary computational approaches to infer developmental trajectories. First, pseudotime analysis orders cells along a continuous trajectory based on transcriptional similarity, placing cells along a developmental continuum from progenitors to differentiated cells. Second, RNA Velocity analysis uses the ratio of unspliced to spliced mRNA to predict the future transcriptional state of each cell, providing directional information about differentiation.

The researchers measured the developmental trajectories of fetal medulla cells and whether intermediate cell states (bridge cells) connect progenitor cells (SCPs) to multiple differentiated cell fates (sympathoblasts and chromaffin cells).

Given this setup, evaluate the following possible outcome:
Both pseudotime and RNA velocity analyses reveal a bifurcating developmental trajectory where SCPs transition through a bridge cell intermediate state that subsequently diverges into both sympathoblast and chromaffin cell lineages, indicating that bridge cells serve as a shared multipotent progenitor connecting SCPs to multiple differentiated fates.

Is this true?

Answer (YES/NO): YES